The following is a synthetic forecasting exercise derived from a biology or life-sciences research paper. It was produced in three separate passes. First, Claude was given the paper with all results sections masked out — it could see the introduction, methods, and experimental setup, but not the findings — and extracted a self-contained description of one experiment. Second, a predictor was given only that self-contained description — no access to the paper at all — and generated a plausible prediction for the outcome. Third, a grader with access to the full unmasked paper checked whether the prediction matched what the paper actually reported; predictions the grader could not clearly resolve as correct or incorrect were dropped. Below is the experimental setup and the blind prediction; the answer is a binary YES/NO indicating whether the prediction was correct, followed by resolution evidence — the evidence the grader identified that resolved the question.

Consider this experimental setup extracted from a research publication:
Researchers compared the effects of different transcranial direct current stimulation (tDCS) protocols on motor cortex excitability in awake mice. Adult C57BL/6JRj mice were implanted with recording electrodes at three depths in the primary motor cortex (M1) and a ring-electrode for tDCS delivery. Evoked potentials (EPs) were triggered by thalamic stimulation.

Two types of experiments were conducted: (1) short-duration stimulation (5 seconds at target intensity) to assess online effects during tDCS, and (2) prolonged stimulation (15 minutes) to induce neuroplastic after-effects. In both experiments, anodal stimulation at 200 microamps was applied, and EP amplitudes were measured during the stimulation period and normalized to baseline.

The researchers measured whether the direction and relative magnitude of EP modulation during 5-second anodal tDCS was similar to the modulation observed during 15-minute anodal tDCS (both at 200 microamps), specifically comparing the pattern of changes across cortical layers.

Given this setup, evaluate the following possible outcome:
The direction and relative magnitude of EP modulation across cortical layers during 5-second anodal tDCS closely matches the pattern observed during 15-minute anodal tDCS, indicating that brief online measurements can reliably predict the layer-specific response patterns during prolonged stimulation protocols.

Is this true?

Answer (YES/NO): YES